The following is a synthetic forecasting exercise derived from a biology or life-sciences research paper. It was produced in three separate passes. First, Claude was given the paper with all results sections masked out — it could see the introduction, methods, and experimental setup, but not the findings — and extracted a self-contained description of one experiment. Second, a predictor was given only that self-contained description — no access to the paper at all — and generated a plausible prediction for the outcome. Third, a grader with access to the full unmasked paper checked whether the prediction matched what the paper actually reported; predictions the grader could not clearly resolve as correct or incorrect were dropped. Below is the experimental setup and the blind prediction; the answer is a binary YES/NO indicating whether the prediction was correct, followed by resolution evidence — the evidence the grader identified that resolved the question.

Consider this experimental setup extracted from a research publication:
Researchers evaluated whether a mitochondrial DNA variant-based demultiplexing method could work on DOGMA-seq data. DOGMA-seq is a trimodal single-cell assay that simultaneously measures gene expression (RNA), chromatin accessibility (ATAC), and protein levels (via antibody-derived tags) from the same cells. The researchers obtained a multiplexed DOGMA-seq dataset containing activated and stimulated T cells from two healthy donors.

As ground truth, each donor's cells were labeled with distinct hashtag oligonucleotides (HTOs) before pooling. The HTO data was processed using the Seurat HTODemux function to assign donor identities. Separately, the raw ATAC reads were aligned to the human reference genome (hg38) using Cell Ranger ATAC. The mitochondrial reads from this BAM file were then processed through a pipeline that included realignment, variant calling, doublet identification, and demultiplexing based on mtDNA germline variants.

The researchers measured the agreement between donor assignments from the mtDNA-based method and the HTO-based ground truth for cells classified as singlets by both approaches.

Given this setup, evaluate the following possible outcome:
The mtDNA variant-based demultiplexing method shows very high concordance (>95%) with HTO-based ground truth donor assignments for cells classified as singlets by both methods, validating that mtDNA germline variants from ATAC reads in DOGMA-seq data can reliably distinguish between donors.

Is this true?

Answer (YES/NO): YES